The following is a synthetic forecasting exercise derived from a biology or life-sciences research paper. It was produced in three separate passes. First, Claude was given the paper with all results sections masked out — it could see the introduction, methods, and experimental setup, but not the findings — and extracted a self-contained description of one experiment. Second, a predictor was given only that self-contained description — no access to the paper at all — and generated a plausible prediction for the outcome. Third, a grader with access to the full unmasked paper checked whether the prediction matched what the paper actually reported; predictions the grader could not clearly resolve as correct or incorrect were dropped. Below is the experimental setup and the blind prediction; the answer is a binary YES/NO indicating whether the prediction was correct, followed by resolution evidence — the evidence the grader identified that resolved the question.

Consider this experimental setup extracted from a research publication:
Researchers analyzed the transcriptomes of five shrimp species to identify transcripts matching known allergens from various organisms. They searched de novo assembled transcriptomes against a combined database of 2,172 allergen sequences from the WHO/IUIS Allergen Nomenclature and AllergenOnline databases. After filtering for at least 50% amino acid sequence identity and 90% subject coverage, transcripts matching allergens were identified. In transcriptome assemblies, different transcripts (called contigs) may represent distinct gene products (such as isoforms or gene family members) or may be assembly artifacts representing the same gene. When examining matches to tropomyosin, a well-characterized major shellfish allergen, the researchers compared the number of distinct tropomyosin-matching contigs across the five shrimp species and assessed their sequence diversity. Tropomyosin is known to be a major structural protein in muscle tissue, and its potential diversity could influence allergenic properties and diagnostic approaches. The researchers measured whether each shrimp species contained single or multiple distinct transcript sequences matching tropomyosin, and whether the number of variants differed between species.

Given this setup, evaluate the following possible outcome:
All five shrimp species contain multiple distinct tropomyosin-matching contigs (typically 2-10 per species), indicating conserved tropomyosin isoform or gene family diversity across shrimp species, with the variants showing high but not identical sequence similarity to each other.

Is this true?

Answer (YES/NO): NO